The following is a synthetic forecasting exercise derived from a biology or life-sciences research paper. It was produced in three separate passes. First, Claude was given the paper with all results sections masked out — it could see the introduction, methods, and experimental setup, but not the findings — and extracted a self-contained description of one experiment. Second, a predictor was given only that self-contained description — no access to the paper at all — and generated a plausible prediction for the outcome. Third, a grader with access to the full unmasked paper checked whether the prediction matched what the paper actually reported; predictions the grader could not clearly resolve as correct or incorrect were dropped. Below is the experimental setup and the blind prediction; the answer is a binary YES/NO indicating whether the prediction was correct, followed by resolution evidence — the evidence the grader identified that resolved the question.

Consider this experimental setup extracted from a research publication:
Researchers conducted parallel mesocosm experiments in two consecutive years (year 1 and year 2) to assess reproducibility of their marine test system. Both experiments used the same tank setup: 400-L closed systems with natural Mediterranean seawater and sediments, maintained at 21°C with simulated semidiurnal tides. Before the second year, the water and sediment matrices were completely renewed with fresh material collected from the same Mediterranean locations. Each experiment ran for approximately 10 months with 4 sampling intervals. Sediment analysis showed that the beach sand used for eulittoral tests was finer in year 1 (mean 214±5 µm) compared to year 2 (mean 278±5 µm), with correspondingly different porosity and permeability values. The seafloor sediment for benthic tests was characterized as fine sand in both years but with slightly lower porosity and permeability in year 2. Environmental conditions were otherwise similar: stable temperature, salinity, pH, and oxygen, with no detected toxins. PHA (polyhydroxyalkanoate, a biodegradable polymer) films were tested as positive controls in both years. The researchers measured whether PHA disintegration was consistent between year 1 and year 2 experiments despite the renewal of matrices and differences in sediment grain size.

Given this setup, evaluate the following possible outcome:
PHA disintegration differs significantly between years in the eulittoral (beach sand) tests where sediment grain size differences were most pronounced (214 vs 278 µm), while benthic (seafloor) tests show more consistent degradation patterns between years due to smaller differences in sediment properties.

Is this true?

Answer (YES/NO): NO